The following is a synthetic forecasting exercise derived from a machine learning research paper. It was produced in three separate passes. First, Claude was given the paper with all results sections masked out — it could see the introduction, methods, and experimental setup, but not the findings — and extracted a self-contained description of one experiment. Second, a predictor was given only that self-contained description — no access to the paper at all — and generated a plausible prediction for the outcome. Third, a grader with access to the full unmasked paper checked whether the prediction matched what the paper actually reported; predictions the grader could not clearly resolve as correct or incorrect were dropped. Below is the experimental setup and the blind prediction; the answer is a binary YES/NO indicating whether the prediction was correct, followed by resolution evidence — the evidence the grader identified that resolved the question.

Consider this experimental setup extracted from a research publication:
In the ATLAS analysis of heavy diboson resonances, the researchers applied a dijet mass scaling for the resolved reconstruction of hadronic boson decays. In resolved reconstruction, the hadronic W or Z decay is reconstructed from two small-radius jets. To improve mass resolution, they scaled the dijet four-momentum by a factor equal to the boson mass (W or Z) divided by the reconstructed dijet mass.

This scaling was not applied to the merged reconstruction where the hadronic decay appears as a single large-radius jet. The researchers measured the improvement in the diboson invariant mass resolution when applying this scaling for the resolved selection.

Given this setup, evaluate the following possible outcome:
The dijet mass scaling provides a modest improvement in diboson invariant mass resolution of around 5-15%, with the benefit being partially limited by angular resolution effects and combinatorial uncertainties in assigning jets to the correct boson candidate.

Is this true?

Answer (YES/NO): NO